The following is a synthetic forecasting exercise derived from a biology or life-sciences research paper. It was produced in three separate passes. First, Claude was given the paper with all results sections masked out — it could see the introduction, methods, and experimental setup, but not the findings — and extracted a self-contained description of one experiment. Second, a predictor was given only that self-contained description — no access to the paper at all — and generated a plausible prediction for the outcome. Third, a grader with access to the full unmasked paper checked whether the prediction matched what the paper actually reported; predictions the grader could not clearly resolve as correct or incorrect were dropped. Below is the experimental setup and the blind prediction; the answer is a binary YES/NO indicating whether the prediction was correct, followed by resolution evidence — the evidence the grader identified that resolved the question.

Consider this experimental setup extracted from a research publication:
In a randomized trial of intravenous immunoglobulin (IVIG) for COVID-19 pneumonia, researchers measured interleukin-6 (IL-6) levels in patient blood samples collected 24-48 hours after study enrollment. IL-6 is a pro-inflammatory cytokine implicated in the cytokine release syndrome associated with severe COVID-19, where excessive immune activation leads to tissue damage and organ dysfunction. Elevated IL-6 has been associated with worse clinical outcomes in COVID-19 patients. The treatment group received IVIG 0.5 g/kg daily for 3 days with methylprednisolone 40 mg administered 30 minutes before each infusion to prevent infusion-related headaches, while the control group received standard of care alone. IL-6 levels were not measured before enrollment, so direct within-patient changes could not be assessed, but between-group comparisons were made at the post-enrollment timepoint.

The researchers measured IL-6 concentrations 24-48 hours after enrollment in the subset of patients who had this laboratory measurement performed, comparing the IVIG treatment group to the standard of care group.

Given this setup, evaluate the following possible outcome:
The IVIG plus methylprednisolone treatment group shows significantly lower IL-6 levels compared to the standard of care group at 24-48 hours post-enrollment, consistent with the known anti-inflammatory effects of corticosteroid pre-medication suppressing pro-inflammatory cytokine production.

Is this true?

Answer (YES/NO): YES